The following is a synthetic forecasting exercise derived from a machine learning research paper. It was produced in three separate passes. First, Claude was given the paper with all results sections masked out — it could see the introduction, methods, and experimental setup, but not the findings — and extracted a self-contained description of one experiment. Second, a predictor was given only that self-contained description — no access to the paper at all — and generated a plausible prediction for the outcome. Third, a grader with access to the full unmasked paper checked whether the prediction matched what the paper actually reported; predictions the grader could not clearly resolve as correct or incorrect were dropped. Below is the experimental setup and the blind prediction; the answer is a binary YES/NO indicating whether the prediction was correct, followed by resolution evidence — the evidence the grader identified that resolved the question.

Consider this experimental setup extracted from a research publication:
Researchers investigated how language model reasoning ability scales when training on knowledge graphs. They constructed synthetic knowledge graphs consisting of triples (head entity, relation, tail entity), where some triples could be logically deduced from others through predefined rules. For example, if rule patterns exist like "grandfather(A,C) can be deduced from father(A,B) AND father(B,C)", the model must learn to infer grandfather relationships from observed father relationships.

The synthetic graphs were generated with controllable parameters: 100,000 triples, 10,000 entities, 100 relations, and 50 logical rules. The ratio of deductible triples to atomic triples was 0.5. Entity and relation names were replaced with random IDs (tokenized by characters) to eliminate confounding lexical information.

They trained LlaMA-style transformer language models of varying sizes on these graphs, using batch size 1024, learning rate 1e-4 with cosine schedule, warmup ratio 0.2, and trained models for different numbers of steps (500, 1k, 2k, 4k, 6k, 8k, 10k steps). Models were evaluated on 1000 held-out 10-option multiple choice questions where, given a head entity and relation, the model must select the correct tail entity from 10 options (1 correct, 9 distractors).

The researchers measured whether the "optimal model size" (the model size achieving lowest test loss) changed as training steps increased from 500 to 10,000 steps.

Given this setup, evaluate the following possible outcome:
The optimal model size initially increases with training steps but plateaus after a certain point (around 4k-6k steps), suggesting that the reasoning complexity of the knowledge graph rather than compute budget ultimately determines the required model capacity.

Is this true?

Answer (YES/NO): NO